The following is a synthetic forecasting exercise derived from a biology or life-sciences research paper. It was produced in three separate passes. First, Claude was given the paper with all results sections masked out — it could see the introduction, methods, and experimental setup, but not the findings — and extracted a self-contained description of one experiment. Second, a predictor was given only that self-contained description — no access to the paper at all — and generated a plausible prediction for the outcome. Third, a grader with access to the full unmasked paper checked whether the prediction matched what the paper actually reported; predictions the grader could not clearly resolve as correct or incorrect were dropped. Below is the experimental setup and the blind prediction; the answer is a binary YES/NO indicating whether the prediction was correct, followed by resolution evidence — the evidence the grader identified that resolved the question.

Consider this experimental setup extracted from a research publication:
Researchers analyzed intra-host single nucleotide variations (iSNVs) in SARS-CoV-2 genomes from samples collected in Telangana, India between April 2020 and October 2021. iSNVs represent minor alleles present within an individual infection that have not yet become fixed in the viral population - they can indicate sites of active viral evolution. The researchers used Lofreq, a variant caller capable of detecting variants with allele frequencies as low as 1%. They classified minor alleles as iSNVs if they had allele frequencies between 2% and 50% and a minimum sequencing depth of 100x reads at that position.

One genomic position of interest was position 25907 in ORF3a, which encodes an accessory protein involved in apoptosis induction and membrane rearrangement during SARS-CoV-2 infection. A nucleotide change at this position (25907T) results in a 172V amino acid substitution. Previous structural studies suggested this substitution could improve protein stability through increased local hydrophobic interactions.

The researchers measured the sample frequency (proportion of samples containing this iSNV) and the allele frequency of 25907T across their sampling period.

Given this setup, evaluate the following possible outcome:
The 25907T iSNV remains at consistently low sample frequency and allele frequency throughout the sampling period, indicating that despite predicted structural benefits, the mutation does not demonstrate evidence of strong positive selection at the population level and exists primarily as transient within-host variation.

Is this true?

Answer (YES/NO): NO